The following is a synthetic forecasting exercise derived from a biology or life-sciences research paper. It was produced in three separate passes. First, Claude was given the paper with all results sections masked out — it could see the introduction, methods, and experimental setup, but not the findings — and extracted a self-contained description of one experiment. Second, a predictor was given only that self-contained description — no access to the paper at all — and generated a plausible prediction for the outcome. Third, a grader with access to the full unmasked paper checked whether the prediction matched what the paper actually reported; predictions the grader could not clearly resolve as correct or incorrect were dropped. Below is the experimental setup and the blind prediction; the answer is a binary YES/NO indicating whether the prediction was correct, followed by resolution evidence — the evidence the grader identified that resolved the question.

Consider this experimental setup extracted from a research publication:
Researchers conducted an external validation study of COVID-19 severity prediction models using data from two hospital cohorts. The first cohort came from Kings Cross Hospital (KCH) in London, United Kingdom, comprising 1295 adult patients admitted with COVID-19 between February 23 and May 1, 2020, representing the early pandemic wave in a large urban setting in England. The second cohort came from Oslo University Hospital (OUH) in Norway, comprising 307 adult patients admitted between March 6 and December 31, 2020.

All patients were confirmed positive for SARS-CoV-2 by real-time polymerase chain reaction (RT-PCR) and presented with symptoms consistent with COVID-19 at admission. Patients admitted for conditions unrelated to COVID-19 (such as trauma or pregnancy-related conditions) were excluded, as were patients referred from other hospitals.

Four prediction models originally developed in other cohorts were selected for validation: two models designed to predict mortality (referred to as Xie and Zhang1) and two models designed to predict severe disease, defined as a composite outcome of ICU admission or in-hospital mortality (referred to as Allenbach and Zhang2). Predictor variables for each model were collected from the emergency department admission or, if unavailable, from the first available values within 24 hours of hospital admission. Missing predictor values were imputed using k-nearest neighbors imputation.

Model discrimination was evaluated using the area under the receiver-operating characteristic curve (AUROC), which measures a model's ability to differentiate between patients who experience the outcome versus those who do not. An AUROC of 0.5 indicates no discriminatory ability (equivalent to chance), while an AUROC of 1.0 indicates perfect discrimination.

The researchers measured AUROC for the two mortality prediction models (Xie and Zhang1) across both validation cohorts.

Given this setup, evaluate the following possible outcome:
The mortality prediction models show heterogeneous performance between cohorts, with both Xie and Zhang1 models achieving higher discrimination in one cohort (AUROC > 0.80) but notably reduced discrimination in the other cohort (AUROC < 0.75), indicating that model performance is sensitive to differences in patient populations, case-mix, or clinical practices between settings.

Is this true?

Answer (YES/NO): NO